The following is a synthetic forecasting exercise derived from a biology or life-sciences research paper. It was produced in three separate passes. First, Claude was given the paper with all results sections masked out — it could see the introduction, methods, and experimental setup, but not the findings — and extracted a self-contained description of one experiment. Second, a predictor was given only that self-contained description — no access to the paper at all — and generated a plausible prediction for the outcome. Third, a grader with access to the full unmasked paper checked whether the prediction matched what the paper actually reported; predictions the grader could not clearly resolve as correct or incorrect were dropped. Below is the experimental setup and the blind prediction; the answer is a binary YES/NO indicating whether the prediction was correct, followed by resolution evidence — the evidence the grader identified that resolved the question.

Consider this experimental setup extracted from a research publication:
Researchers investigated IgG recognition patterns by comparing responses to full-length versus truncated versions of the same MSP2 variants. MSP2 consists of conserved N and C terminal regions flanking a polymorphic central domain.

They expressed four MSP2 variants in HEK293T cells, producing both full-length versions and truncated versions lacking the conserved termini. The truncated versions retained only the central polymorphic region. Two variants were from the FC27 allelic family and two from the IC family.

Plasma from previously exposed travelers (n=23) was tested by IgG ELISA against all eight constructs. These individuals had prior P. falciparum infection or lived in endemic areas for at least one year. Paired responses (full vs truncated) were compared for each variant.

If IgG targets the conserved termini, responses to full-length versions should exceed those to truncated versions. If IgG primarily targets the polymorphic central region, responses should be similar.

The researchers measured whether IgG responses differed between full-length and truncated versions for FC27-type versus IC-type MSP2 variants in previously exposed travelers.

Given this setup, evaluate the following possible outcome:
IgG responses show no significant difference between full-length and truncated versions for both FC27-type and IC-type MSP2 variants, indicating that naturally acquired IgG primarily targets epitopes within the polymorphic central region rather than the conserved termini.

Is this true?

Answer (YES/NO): NO